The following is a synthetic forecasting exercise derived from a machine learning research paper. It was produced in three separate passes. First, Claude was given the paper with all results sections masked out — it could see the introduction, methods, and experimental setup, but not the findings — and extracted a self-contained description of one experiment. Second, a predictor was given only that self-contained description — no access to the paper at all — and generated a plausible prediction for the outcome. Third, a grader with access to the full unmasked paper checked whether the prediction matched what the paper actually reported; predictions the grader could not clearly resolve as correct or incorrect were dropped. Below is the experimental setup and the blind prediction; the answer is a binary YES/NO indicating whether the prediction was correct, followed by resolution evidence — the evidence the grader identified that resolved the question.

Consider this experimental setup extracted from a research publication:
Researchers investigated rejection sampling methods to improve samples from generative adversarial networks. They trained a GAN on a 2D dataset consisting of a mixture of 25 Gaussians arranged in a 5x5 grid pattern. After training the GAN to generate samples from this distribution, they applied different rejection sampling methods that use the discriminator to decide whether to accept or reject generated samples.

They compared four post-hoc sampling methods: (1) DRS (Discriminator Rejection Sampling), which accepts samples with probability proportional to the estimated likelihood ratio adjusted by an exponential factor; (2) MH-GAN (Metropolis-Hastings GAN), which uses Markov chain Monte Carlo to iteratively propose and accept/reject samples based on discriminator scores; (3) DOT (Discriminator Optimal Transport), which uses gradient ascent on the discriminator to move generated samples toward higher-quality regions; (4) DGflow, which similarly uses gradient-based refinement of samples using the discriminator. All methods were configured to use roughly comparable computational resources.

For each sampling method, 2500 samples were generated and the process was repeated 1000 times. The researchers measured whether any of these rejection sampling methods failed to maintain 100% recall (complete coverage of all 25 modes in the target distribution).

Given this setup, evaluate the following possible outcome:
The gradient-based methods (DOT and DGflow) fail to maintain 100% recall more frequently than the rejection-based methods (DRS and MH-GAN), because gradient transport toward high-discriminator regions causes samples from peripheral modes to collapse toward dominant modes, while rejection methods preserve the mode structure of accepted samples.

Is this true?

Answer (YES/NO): NO